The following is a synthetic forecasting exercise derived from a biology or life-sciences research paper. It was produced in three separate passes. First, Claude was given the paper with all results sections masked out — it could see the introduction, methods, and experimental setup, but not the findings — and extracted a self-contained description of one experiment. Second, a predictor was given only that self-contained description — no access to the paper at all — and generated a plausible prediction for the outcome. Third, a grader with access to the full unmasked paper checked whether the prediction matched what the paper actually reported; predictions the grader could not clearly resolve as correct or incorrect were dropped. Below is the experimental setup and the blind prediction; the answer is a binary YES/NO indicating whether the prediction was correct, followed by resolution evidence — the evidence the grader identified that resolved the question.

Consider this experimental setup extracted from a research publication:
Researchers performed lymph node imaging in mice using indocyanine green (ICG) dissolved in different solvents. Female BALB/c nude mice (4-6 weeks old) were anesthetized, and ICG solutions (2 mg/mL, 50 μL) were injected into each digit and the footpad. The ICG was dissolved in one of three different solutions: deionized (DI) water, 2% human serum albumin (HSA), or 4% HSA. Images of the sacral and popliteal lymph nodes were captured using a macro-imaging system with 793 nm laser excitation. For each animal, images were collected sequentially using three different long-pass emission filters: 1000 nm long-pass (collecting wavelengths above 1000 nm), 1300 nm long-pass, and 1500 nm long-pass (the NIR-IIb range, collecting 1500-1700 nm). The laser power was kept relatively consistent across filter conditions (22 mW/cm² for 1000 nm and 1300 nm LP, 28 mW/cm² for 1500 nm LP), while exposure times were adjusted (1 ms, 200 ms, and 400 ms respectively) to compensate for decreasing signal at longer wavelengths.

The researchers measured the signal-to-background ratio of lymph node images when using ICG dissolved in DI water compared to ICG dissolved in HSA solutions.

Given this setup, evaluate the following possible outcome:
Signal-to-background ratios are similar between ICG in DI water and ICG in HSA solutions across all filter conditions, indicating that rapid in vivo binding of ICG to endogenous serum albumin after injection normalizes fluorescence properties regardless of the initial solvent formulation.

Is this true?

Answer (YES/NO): NO